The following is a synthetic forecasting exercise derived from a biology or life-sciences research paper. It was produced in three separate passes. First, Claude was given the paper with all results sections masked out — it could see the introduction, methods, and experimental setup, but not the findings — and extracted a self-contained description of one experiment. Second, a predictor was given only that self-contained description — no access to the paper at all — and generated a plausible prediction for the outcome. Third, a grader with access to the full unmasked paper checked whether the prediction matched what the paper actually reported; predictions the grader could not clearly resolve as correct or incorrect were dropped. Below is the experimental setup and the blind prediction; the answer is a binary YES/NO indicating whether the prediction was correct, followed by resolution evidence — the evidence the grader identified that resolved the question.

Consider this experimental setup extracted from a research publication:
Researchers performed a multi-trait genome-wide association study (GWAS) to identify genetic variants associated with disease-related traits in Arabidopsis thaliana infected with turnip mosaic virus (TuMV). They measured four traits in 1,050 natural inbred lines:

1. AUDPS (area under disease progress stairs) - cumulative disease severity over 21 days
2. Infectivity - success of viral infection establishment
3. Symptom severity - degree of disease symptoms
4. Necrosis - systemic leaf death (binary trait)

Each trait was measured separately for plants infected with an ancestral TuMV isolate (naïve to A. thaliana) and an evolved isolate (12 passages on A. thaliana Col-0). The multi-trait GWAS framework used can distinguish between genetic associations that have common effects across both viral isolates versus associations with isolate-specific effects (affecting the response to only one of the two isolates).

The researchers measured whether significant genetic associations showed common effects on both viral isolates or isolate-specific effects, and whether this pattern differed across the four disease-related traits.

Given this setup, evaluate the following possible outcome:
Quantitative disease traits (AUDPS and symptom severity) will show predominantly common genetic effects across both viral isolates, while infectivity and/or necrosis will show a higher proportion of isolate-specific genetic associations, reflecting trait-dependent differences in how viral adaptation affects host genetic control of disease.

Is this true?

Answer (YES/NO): NO